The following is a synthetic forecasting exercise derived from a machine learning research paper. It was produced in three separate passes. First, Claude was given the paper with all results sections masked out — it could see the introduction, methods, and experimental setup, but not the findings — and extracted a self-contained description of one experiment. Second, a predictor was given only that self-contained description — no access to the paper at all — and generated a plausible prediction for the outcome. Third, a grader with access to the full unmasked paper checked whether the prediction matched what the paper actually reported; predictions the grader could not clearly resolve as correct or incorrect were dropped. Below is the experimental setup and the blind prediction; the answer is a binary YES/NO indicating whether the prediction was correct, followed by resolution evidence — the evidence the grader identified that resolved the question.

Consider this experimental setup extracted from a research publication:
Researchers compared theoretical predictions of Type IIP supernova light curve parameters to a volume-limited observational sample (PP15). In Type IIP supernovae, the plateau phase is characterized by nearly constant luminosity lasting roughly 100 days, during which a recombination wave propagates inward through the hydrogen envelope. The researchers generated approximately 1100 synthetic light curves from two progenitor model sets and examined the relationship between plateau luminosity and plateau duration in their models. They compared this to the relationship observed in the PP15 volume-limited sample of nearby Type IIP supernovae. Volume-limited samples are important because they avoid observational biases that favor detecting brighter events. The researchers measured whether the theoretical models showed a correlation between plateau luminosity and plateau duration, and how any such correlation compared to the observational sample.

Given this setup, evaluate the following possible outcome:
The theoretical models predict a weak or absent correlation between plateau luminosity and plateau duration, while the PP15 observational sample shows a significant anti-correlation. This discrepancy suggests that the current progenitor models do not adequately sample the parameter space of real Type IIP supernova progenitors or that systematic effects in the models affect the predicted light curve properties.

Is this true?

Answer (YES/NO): NO